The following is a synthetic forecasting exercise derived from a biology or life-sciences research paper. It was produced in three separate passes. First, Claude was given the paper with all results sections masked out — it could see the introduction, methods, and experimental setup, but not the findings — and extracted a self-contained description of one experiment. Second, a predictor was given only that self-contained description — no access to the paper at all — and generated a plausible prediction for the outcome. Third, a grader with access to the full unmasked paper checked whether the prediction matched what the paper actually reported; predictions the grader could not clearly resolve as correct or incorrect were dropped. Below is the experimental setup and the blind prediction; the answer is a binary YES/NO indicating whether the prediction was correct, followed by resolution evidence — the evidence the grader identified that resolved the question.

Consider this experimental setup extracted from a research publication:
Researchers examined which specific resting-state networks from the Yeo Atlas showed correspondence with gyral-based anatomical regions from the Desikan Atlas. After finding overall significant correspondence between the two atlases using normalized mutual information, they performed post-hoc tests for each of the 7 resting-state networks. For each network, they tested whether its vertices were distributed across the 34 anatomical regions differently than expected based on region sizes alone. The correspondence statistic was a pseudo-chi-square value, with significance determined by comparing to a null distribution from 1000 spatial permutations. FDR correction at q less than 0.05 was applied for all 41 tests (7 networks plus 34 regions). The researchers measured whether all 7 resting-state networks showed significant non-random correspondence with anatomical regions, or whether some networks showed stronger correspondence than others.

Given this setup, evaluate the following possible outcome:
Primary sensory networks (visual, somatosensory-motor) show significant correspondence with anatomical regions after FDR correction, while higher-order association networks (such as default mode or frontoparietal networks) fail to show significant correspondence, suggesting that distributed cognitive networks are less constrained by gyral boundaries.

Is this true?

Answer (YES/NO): NO